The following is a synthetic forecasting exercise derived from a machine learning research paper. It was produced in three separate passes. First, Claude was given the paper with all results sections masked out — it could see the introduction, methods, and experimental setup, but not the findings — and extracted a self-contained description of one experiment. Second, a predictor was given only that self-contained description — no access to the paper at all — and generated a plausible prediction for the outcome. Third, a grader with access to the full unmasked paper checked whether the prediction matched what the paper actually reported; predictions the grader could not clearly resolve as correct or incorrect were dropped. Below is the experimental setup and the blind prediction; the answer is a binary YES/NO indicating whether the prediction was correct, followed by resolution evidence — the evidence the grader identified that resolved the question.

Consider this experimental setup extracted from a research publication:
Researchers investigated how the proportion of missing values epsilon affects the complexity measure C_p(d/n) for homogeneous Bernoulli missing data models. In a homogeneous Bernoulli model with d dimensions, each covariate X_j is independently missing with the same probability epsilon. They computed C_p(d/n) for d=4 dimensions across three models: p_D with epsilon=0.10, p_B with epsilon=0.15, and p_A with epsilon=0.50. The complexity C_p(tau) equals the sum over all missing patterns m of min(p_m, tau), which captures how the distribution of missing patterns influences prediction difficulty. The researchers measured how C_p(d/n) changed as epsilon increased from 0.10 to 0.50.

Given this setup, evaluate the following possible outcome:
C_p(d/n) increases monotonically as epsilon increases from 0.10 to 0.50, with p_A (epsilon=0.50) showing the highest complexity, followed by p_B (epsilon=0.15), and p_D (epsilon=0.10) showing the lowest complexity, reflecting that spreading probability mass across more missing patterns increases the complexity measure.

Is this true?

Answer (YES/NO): YES